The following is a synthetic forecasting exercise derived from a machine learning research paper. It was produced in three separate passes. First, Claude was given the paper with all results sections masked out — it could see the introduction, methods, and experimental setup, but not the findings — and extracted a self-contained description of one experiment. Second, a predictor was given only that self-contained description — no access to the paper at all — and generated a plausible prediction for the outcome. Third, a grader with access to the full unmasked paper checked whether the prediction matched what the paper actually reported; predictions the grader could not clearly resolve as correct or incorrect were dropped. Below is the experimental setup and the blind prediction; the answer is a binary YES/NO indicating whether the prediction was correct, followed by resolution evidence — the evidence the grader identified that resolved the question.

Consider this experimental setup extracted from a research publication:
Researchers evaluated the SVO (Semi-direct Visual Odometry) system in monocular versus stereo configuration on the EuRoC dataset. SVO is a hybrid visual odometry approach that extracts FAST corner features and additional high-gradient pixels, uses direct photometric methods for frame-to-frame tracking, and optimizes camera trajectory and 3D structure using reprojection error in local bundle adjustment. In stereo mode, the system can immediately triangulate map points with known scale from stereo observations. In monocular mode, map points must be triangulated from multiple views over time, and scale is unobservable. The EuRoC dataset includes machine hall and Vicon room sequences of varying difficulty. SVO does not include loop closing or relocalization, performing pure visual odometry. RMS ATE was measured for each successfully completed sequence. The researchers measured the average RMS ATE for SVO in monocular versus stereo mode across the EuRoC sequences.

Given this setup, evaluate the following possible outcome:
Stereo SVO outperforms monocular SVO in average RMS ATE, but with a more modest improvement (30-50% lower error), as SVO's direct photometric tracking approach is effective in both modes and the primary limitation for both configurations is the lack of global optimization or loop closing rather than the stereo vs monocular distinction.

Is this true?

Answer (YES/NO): YES